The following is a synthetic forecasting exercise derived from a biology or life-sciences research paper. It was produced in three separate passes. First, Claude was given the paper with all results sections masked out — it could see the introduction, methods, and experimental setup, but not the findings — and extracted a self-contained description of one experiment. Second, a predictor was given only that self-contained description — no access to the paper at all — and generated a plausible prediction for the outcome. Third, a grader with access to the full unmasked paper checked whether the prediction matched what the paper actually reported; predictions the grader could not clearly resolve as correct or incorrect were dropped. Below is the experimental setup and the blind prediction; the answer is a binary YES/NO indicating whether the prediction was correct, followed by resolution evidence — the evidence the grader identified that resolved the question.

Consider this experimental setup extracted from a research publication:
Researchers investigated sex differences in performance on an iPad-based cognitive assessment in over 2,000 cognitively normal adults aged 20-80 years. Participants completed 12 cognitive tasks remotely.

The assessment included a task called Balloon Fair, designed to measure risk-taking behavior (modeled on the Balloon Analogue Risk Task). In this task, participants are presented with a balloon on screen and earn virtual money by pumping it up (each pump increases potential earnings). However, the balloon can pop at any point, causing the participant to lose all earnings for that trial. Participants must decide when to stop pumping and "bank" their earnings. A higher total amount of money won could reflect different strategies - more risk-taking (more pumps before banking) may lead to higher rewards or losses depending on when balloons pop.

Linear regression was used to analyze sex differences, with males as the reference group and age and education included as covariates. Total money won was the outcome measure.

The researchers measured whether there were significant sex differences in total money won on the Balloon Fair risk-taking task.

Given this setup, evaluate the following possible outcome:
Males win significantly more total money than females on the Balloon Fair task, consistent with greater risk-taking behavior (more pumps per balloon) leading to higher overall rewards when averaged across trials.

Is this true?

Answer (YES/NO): YES